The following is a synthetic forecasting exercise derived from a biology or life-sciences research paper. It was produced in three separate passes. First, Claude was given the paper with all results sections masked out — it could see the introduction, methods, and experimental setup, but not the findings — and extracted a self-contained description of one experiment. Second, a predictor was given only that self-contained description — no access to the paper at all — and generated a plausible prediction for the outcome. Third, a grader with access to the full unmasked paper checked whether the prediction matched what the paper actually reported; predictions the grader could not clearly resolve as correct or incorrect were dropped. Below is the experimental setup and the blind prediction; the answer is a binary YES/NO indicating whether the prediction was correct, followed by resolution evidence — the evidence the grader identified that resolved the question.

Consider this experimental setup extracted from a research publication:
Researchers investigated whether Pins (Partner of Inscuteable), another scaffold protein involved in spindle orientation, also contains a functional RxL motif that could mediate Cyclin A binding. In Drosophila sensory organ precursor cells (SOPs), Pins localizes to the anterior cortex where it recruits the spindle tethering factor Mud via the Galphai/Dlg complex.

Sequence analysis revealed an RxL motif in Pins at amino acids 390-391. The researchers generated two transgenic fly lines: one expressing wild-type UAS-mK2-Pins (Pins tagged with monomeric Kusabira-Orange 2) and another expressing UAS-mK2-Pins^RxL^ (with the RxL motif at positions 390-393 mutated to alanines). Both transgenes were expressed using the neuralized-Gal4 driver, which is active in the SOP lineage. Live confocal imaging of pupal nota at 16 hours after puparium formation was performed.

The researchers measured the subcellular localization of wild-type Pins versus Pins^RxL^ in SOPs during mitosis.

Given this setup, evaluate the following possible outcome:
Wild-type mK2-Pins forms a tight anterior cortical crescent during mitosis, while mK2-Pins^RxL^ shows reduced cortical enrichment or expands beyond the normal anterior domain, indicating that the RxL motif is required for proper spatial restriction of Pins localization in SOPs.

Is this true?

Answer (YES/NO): NO